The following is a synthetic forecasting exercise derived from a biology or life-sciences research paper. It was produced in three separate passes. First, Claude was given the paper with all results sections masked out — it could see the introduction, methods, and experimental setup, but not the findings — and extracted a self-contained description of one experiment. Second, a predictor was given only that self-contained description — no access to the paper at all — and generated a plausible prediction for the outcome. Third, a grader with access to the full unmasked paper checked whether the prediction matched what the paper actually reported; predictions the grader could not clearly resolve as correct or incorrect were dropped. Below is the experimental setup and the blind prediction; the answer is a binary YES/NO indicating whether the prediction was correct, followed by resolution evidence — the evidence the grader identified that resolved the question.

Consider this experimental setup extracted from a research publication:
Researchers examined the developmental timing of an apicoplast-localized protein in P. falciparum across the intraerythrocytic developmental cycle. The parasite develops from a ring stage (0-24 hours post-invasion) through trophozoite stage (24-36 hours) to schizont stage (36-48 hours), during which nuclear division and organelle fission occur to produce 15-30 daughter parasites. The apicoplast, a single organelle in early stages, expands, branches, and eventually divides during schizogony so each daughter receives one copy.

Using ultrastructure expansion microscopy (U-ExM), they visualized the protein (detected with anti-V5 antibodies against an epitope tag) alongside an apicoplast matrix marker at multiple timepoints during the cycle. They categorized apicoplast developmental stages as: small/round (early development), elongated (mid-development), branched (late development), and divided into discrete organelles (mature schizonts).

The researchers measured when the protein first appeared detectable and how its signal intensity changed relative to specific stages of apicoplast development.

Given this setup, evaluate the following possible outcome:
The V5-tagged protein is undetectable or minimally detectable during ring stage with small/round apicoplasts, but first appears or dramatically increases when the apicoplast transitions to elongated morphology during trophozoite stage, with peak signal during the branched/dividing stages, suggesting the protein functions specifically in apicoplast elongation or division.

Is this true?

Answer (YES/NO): YES